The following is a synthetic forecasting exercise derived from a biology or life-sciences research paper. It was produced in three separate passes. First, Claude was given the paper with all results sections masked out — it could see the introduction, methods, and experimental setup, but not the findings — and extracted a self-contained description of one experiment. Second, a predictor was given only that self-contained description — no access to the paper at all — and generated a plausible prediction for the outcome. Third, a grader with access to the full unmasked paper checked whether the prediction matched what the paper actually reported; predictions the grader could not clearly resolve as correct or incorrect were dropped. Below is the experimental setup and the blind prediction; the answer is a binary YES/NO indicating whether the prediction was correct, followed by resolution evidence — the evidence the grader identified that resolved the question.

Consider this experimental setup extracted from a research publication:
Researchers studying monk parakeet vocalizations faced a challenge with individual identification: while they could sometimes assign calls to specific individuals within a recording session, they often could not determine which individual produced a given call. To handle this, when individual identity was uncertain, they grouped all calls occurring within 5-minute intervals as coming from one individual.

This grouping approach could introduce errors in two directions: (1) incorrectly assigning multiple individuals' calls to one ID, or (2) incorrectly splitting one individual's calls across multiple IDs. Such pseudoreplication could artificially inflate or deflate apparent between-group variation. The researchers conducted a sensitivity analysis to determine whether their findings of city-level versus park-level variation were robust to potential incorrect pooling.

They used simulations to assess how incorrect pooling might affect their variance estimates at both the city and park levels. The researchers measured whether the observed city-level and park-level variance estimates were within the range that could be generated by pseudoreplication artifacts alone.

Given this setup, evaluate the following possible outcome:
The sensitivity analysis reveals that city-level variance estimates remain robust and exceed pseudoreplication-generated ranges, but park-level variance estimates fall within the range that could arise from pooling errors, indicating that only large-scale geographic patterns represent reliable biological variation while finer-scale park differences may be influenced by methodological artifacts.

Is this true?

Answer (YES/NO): YES